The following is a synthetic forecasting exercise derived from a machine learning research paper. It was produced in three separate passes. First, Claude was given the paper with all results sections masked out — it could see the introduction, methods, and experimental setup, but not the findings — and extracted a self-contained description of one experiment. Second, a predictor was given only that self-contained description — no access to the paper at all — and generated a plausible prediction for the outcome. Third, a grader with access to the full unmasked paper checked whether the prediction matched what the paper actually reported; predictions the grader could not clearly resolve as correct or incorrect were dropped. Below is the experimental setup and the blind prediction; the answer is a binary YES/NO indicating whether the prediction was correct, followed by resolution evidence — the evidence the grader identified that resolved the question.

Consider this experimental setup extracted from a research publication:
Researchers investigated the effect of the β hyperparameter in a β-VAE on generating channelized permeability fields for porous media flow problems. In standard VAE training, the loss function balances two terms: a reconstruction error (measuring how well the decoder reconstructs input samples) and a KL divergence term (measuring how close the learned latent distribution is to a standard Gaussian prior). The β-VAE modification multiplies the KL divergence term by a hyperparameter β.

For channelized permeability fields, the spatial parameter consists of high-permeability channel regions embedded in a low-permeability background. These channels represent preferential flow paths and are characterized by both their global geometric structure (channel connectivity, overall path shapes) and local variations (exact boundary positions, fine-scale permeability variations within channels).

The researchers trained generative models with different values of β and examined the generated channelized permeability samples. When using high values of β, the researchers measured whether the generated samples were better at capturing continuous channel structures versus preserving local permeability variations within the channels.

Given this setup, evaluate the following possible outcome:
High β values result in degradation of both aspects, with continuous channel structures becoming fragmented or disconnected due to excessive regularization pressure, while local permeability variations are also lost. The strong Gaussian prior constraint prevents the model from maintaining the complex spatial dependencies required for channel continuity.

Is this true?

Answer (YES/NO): NO